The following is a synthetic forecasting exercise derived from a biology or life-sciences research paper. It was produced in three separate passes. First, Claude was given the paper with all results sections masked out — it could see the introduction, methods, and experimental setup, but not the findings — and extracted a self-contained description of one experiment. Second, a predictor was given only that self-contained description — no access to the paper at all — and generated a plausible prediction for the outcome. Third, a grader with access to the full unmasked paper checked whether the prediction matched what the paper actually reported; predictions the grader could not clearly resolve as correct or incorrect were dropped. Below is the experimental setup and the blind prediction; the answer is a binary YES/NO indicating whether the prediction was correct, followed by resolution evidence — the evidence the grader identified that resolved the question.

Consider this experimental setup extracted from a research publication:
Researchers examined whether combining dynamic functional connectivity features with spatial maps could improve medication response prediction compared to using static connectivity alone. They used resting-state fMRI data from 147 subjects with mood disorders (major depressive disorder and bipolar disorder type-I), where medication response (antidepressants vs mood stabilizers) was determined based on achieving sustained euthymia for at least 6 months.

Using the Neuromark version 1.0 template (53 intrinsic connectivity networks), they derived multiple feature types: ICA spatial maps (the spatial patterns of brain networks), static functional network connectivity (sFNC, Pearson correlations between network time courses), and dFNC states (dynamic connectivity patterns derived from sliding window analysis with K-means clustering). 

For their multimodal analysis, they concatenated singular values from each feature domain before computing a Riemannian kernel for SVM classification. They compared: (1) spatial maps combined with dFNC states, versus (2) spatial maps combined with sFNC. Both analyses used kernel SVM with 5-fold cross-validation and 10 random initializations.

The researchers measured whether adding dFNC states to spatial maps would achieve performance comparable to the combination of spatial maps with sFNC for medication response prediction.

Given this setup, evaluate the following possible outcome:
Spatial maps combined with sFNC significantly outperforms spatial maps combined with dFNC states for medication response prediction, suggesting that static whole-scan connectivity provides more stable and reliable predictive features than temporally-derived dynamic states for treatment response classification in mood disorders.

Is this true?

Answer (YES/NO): NO